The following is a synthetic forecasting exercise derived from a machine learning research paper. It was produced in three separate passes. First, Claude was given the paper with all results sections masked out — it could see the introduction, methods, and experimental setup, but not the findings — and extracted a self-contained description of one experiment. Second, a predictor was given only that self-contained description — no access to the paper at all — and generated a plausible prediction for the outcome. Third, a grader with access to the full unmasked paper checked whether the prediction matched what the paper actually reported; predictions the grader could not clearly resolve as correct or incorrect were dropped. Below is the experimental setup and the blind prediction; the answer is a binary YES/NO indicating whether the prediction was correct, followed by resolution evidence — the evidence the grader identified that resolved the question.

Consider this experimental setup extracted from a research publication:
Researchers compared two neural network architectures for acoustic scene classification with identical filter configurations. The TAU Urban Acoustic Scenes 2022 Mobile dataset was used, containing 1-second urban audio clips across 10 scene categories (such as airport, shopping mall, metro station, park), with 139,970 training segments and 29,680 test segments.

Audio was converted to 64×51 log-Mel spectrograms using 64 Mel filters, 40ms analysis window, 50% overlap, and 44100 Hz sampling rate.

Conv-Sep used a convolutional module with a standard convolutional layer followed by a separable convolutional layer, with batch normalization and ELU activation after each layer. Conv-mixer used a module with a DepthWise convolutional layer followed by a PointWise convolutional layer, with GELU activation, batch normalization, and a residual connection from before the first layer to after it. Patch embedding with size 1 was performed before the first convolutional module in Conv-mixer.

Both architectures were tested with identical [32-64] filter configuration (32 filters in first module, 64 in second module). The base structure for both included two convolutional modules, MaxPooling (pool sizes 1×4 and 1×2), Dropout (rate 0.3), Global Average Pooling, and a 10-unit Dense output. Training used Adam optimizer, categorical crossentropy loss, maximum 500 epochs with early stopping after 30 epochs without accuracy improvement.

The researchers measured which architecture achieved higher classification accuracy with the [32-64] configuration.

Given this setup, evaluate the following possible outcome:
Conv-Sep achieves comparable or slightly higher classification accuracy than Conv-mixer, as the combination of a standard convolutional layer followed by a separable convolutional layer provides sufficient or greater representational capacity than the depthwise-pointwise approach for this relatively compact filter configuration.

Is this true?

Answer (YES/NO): NO